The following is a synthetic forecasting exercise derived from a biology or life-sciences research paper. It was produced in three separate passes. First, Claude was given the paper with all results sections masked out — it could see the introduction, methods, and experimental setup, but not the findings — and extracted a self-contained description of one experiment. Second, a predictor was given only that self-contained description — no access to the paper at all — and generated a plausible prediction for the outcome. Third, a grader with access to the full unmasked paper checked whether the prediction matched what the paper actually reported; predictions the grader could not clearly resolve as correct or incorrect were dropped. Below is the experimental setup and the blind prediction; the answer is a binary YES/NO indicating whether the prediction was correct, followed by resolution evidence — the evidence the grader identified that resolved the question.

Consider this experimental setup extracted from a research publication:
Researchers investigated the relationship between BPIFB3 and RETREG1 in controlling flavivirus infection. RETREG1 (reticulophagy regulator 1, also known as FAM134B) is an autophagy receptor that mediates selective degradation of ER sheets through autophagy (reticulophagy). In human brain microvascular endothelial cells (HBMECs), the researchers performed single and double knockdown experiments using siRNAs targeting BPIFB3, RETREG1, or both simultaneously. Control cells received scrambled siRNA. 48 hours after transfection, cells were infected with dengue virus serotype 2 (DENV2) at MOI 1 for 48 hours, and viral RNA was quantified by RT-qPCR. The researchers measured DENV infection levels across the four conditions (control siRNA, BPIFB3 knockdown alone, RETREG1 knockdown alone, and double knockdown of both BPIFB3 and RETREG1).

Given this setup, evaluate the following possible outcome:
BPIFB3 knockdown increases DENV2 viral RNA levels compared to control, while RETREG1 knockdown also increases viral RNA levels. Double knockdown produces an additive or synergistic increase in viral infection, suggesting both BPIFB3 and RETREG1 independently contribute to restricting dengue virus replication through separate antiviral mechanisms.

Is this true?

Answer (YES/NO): NO